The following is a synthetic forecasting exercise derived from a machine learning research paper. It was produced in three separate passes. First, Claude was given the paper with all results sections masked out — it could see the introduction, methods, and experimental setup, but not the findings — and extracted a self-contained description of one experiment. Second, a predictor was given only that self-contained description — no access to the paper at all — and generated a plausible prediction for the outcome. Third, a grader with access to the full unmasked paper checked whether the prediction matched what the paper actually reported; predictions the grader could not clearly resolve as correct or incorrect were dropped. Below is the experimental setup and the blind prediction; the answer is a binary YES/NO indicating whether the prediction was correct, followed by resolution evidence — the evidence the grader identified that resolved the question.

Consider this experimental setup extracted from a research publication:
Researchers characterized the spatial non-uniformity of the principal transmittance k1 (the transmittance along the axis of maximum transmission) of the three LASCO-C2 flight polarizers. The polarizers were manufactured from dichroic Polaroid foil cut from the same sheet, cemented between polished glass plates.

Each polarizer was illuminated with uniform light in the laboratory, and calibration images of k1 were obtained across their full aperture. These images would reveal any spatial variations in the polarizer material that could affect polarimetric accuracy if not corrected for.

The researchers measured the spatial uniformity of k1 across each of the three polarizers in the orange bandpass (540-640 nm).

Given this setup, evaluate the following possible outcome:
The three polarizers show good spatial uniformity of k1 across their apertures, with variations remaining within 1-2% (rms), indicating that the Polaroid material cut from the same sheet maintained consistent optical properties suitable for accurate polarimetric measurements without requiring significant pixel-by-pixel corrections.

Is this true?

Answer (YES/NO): NO